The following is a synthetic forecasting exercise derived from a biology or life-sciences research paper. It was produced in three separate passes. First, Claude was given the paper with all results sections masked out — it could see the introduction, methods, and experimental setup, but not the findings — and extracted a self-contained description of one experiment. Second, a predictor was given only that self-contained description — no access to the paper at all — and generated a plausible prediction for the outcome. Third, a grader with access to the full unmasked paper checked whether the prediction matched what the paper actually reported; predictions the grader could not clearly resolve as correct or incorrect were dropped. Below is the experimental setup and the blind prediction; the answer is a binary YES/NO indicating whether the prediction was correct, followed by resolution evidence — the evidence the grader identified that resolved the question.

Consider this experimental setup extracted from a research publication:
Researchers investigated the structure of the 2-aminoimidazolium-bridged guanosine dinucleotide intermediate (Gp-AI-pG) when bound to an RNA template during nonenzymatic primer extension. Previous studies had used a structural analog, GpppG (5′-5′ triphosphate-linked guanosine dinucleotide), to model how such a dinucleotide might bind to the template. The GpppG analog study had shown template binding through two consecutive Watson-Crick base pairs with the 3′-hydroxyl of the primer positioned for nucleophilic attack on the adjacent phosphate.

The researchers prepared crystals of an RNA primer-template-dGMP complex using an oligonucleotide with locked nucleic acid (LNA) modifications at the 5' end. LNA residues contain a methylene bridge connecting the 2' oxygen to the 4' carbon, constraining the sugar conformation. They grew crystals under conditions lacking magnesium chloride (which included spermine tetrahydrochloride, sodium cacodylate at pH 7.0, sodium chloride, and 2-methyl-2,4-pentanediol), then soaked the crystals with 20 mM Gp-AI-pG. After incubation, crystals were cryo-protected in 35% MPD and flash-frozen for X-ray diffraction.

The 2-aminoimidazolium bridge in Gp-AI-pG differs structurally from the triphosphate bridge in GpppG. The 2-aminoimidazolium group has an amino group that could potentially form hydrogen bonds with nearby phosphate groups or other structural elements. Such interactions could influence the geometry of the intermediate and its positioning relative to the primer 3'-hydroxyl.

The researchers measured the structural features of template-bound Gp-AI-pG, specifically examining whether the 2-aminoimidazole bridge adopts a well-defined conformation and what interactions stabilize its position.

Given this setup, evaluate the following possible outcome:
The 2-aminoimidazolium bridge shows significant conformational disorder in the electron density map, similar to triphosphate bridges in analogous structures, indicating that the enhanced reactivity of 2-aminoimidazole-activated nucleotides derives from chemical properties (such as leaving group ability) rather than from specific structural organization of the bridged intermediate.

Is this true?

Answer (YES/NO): NO